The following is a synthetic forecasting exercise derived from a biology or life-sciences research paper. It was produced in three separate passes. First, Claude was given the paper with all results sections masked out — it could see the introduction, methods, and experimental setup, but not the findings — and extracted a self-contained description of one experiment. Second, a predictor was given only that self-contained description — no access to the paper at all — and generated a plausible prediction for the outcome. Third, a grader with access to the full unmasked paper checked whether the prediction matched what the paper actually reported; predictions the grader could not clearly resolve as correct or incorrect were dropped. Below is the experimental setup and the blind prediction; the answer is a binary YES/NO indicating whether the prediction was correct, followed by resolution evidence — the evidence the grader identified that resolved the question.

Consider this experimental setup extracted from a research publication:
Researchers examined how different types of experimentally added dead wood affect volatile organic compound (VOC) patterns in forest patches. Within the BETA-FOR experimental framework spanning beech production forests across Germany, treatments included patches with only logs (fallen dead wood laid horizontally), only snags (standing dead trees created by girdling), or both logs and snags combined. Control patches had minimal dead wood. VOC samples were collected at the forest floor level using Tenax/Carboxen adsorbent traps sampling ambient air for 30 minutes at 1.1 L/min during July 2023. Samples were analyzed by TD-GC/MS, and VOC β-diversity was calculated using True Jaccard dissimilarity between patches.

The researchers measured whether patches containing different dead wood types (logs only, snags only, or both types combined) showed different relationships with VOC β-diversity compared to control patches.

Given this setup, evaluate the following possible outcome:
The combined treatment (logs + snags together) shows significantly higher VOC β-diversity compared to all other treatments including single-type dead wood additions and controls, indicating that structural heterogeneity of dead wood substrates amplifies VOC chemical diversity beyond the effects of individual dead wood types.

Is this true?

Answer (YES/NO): YES